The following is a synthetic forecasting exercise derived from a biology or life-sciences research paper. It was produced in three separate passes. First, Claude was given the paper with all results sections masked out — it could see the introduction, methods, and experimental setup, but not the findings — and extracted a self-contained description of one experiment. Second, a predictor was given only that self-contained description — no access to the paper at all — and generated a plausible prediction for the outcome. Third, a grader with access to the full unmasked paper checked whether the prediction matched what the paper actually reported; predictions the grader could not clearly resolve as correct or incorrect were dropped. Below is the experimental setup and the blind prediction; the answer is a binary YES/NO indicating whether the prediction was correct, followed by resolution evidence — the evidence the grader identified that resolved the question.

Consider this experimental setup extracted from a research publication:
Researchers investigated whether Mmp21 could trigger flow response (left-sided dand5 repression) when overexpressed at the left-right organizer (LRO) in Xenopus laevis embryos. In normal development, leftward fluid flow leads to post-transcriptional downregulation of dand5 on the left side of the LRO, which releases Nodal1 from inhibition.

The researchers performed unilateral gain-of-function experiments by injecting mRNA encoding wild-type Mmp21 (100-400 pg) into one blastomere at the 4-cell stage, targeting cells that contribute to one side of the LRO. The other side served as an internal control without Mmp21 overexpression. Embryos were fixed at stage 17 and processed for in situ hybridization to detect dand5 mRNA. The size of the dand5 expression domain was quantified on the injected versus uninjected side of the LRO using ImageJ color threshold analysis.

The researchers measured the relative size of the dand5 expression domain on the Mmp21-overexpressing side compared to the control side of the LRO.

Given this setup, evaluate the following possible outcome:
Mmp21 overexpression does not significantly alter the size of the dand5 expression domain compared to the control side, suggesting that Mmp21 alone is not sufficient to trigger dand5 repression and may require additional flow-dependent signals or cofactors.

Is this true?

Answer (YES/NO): NO